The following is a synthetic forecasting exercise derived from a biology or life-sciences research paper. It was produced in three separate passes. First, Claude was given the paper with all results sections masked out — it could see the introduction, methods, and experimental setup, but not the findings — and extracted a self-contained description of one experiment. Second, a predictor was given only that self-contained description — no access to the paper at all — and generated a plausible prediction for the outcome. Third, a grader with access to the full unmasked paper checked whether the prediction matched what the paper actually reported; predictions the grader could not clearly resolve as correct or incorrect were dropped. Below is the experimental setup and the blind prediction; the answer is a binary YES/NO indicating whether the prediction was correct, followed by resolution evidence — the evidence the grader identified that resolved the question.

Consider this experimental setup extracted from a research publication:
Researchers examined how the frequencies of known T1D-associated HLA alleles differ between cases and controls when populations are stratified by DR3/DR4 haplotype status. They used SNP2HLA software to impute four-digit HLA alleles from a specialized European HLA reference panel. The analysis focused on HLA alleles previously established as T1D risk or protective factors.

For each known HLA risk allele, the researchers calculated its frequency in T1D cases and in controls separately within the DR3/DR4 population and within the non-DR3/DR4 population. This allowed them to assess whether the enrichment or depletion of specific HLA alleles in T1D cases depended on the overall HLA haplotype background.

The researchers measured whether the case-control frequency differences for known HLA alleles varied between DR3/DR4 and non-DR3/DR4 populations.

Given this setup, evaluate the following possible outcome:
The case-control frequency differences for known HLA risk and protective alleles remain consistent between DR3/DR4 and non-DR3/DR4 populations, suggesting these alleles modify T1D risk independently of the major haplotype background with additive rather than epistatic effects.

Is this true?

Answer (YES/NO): NO